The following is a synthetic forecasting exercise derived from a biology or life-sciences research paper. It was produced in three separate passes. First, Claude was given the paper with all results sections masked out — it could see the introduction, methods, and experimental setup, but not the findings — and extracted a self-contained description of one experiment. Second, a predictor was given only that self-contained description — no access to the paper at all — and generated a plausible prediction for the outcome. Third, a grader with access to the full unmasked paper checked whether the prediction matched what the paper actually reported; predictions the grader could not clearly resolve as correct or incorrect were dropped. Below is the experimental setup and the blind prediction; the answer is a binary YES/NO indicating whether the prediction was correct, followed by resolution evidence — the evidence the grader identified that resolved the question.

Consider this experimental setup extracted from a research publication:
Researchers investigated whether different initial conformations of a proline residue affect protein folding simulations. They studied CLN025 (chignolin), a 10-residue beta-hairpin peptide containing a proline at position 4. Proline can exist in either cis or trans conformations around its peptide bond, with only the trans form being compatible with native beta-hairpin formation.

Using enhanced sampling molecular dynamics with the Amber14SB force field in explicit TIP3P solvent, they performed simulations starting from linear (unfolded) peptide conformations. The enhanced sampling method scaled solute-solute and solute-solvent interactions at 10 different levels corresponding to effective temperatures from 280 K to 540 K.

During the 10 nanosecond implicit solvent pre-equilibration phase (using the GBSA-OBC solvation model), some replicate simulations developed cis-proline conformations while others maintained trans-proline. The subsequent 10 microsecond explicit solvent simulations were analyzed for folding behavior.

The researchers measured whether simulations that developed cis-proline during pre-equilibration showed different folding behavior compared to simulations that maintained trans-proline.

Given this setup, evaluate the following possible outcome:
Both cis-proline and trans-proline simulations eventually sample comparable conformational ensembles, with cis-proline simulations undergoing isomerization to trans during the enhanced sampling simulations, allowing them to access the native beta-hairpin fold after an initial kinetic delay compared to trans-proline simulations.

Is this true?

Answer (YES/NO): YES